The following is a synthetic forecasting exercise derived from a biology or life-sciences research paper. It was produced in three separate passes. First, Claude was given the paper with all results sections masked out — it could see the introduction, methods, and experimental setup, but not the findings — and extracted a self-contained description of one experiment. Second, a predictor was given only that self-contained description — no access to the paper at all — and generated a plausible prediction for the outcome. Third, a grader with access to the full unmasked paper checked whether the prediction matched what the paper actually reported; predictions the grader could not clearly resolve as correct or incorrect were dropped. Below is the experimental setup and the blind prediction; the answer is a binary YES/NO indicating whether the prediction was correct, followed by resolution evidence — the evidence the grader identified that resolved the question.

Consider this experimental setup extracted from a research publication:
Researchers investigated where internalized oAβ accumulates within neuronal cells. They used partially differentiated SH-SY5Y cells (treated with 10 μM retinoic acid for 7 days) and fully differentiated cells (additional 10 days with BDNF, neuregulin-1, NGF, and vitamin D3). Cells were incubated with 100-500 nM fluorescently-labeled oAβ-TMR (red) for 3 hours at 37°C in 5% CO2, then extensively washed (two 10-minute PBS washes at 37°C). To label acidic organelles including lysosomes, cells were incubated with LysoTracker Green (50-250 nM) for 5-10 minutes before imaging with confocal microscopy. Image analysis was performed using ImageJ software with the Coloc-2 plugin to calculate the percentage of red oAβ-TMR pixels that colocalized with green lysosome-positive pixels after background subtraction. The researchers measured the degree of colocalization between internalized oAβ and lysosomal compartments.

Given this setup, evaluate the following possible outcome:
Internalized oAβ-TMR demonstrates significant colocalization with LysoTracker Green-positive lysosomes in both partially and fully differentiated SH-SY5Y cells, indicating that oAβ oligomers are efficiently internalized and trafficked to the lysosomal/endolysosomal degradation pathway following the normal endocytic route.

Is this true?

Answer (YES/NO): YES